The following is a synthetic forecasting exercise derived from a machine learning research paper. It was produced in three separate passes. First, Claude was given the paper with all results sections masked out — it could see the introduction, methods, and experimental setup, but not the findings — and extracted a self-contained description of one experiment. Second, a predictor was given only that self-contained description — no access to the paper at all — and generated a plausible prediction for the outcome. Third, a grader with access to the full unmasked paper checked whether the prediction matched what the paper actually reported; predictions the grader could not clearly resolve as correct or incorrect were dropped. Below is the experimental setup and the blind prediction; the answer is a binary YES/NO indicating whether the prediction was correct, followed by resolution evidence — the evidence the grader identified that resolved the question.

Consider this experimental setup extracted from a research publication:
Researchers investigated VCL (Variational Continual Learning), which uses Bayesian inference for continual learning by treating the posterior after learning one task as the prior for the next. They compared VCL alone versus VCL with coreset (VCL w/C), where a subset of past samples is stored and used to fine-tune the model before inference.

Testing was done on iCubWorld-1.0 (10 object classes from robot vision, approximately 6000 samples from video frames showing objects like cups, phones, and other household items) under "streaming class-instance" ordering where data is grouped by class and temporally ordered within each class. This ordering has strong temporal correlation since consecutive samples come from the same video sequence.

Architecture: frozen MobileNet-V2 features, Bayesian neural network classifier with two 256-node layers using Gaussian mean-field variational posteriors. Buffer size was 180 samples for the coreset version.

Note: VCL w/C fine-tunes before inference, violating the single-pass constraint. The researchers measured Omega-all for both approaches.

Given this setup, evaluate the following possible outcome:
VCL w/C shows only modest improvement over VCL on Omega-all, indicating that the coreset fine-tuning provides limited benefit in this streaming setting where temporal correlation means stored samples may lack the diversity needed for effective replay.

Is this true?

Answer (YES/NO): NO